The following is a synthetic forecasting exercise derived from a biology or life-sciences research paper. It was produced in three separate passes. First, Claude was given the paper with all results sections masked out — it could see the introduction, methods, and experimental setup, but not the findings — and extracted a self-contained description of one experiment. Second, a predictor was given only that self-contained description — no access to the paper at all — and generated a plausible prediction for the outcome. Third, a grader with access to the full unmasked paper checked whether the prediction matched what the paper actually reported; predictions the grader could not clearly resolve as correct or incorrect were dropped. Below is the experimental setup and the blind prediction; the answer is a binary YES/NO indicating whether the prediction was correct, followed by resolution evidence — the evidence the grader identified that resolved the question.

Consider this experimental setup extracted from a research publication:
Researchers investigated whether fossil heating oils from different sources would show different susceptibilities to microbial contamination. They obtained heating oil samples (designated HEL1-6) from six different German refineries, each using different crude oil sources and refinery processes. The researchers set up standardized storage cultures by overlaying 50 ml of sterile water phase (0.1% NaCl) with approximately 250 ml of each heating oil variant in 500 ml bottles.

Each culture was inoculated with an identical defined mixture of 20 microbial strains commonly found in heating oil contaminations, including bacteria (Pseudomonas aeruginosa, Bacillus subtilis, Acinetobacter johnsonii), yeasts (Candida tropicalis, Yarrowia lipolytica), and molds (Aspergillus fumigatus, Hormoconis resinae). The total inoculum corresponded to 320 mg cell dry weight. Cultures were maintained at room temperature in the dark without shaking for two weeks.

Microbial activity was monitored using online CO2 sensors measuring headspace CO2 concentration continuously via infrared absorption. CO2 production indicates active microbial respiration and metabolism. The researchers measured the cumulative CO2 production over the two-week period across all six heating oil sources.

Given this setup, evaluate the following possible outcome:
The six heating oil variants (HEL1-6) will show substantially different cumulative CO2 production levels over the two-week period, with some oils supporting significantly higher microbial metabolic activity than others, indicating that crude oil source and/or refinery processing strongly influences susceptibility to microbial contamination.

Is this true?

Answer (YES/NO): YES